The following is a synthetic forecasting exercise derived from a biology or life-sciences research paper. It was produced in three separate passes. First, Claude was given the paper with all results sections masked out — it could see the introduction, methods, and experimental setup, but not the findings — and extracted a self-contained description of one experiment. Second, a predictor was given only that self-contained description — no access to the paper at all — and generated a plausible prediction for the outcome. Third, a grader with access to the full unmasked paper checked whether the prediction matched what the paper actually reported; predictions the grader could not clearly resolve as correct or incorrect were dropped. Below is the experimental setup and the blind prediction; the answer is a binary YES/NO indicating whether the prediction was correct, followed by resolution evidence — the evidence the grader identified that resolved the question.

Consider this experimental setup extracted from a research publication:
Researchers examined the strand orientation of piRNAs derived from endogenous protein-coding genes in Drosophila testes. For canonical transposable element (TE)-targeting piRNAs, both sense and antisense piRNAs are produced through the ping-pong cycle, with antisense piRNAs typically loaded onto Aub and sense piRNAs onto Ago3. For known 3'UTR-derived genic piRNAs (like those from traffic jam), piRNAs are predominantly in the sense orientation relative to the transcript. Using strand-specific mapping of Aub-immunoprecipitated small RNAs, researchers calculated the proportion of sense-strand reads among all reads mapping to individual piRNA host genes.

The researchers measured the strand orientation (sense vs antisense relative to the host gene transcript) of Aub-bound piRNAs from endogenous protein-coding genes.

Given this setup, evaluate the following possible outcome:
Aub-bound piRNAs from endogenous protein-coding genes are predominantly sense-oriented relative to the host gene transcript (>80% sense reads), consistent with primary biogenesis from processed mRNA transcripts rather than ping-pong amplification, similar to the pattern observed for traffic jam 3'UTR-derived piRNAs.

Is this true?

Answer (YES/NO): YES